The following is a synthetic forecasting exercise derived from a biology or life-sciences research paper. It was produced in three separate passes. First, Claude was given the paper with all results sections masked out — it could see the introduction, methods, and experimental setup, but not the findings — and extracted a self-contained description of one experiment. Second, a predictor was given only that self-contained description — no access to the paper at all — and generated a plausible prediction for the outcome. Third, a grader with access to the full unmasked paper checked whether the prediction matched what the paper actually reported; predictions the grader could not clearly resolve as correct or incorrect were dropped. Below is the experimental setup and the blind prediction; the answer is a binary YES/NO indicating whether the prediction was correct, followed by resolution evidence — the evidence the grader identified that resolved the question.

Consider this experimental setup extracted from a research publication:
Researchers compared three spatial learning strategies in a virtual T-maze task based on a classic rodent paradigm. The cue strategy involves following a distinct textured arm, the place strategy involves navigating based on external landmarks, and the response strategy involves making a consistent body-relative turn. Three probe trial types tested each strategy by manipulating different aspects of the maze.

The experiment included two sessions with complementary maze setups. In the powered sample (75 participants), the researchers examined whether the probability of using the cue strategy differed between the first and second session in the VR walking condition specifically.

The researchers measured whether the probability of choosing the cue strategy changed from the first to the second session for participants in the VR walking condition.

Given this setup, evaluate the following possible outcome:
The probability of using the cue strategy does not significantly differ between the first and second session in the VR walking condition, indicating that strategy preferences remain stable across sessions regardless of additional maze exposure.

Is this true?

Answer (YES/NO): NO